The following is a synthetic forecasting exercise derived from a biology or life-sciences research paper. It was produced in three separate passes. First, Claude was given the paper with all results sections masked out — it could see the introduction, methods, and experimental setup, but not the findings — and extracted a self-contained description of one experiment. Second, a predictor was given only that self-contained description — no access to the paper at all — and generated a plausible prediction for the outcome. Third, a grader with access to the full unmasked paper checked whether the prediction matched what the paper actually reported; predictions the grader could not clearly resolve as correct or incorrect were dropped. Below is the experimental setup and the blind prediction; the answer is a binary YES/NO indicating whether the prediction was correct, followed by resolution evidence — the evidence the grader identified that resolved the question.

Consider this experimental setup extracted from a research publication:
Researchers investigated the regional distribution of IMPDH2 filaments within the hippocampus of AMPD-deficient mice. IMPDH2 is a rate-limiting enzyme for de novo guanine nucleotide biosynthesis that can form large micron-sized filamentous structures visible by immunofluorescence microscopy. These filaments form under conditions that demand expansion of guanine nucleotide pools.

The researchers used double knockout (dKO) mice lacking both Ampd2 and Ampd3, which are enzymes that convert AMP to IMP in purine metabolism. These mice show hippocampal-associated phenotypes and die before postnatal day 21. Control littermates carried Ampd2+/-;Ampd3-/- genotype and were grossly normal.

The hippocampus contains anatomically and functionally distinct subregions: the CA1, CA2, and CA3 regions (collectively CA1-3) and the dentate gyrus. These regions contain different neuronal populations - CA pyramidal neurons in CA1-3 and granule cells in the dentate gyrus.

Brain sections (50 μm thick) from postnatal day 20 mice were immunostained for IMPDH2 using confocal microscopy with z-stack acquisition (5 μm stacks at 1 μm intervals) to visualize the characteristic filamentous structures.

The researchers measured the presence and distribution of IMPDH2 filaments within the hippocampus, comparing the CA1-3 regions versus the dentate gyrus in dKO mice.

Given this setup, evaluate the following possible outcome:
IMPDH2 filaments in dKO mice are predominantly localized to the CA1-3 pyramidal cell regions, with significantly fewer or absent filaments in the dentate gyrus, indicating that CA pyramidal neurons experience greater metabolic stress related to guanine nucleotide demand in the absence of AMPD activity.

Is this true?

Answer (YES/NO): NO